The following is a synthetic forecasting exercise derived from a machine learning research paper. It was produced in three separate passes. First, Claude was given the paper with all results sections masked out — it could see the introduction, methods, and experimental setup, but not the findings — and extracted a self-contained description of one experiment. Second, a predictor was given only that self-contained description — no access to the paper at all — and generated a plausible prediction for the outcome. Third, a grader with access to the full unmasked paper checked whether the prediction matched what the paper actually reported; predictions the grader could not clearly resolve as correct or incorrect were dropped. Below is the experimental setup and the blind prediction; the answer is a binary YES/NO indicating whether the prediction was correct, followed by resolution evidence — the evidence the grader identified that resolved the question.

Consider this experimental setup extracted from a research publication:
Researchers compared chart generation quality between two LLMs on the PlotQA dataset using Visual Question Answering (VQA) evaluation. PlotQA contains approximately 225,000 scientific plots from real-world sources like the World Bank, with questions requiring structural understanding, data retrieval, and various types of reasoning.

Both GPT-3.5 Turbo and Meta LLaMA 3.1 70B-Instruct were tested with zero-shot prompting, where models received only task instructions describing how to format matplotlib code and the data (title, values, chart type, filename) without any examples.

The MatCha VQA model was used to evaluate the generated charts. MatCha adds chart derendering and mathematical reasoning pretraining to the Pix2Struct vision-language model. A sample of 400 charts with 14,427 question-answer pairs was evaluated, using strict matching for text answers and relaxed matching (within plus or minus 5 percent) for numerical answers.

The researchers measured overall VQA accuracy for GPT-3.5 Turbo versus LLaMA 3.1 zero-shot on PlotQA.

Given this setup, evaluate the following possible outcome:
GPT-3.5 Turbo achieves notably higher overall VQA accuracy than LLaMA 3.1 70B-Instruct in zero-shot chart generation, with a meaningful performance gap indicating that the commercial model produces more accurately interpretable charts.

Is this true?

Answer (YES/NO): NO